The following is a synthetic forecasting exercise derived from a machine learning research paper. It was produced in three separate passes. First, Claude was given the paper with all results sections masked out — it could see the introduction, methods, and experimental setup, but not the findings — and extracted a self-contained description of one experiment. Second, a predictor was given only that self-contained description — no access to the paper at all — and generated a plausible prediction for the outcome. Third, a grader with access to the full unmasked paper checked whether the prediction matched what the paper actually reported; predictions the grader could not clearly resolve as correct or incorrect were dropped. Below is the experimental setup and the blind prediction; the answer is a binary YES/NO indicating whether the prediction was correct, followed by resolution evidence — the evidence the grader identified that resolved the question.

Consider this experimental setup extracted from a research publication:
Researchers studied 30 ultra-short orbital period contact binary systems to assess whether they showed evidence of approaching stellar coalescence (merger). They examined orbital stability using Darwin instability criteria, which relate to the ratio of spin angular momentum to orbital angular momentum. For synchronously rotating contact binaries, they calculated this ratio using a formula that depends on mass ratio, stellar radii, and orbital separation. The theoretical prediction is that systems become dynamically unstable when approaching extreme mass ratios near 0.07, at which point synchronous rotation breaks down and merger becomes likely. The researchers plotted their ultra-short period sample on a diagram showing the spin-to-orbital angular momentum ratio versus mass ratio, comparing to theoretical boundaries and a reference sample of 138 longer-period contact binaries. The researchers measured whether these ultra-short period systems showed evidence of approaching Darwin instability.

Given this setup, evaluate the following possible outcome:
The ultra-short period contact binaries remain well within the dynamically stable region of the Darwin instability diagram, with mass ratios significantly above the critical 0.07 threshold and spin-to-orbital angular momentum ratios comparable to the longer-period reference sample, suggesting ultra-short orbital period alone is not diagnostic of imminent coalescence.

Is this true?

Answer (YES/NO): YES